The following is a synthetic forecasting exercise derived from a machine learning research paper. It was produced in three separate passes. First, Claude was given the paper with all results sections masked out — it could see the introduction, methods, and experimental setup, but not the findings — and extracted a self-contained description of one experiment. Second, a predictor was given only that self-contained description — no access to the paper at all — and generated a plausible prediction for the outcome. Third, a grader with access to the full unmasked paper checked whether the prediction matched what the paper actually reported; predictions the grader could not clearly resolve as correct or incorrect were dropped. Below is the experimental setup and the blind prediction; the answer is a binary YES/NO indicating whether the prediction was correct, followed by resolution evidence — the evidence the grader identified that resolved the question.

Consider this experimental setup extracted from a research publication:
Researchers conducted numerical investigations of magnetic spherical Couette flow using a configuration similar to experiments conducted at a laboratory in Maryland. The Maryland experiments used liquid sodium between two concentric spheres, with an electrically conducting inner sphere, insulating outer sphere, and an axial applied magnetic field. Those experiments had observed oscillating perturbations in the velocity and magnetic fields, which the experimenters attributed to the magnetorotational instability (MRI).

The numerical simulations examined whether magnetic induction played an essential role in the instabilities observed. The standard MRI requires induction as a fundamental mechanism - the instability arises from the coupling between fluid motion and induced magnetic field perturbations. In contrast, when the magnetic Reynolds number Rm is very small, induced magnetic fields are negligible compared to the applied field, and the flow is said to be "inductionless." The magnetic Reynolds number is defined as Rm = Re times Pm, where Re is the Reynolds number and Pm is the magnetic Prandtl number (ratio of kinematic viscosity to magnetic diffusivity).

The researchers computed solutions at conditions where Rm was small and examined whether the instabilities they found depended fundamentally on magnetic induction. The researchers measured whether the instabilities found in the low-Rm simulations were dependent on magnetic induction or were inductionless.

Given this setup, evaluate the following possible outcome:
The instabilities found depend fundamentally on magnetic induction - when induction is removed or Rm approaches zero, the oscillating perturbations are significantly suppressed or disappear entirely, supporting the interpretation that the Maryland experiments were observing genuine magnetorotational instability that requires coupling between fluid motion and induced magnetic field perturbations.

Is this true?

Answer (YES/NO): NO